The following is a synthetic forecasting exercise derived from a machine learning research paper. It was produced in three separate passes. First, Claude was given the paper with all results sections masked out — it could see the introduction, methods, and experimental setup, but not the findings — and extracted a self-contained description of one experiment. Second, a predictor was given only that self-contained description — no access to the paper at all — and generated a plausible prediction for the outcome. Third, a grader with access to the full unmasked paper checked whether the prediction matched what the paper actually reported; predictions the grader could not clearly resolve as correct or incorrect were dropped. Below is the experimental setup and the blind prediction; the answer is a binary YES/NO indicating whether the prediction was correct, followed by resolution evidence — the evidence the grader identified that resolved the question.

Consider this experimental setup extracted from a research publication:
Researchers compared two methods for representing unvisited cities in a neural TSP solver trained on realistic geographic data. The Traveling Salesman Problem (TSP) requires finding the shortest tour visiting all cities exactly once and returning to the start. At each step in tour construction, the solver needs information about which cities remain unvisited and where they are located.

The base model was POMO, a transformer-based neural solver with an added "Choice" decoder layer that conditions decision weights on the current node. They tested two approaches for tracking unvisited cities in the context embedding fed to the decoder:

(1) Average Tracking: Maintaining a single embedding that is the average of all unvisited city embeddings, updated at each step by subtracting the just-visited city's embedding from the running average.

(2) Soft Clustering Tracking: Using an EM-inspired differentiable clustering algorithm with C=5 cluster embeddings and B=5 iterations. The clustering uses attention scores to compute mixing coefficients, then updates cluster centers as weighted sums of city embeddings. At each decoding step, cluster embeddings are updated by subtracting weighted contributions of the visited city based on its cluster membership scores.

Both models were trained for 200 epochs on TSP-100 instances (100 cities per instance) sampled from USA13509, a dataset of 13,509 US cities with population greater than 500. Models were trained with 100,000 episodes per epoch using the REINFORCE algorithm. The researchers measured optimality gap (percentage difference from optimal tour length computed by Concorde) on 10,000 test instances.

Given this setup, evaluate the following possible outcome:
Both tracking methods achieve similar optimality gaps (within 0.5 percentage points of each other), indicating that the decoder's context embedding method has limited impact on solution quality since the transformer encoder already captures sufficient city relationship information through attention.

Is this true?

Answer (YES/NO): NO